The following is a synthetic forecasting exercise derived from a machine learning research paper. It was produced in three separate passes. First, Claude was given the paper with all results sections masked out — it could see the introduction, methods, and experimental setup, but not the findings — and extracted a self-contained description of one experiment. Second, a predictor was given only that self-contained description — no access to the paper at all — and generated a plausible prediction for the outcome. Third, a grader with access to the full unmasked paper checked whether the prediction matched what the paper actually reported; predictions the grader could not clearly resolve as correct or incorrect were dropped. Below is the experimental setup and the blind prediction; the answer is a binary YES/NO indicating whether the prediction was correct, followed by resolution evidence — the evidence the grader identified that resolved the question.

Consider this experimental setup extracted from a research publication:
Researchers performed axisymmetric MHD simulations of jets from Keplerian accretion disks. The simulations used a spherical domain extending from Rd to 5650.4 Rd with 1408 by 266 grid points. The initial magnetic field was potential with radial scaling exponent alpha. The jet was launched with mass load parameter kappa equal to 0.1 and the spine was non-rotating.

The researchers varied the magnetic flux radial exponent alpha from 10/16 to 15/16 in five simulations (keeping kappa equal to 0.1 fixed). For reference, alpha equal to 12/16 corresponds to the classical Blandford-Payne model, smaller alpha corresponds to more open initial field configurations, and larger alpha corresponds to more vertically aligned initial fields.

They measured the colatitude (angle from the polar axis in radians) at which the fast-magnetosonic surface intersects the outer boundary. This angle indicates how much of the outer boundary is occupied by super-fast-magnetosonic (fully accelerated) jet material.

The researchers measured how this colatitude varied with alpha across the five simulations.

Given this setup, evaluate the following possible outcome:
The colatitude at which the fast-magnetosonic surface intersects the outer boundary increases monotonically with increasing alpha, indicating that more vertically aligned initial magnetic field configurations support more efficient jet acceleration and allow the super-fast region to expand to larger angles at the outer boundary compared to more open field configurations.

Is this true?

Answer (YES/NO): NO